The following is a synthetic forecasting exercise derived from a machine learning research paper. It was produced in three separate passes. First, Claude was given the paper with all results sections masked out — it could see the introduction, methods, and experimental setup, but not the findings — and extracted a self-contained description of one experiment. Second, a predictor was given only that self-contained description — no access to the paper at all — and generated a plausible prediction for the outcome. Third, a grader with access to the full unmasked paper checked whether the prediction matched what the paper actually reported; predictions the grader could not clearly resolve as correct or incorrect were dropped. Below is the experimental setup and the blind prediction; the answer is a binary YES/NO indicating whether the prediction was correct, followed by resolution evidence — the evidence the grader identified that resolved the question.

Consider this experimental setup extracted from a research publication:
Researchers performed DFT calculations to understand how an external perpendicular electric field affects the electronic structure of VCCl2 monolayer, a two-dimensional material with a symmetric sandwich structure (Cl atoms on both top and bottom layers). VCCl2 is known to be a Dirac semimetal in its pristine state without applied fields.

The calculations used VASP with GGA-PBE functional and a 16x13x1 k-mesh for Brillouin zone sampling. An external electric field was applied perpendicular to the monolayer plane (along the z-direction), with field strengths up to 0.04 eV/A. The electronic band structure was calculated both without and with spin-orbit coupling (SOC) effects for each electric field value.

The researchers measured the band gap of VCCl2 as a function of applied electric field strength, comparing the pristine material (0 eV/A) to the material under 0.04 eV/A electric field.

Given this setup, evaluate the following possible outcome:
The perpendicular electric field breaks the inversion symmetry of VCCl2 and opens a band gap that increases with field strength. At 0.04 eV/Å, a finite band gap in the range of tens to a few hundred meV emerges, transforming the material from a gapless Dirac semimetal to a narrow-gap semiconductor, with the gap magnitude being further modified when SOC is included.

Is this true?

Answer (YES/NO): YES